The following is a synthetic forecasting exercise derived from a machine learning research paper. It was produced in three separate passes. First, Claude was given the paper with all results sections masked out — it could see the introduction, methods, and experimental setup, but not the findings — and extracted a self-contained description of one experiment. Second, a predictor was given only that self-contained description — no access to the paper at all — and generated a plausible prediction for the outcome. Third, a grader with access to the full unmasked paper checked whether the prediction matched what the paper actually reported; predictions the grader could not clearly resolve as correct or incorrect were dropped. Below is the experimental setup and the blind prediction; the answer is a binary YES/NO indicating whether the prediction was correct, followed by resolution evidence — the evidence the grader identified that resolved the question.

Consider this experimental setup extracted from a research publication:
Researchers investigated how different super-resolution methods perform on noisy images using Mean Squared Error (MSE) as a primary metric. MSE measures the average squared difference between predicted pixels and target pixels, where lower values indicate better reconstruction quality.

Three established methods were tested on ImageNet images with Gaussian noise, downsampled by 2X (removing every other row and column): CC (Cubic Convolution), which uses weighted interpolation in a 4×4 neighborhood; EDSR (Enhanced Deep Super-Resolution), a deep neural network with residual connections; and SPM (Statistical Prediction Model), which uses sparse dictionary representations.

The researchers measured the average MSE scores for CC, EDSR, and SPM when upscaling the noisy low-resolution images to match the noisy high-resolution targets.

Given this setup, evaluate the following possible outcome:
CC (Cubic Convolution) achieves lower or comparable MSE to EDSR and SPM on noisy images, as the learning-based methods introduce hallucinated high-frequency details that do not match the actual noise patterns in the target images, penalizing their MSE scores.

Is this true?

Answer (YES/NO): YES